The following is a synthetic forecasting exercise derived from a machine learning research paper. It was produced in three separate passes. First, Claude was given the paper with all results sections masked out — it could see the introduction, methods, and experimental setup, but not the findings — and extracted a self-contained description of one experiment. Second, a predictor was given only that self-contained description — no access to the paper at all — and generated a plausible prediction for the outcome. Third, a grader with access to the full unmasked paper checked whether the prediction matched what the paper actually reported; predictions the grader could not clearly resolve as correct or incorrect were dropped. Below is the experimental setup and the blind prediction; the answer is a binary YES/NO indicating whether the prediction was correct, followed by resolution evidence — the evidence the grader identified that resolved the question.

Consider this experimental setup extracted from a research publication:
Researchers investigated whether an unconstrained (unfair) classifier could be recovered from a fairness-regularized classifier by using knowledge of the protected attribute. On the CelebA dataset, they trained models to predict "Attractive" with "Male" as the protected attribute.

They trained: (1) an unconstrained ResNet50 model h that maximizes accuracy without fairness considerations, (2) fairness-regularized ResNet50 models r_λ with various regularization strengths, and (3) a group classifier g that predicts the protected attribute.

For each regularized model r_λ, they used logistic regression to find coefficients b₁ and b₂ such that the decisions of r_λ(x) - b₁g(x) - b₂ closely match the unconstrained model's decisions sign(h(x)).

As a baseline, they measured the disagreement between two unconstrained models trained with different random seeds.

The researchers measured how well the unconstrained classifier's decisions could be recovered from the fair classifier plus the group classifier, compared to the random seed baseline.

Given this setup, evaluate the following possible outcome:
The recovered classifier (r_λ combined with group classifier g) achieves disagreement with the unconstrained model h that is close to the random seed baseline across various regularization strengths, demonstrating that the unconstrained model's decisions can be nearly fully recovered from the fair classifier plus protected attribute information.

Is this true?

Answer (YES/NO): YES